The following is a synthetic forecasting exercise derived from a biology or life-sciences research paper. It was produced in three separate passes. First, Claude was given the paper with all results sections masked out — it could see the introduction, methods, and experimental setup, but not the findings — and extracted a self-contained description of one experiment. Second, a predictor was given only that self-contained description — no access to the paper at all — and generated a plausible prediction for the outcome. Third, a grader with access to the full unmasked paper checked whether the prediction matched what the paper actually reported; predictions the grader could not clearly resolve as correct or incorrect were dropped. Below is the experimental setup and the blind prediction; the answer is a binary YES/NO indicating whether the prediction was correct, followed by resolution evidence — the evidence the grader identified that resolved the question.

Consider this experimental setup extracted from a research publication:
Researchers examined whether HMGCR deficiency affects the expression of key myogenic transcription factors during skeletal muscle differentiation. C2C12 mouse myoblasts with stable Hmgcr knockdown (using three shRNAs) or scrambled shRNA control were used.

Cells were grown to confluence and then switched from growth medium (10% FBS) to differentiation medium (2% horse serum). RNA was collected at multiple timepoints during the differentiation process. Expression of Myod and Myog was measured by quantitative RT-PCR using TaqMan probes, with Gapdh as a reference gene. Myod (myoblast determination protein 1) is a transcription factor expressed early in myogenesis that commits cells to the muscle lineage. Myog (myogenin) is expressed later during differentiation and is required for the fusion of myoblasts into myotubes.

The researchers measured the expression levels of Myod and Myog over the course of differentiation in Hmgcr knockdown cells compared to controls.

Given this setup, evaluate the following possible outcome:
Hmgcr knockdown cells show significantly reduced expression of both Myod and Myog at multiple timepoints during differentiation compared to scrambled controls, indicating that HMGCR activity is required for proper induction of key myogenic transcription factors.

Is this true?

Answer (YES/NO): NO